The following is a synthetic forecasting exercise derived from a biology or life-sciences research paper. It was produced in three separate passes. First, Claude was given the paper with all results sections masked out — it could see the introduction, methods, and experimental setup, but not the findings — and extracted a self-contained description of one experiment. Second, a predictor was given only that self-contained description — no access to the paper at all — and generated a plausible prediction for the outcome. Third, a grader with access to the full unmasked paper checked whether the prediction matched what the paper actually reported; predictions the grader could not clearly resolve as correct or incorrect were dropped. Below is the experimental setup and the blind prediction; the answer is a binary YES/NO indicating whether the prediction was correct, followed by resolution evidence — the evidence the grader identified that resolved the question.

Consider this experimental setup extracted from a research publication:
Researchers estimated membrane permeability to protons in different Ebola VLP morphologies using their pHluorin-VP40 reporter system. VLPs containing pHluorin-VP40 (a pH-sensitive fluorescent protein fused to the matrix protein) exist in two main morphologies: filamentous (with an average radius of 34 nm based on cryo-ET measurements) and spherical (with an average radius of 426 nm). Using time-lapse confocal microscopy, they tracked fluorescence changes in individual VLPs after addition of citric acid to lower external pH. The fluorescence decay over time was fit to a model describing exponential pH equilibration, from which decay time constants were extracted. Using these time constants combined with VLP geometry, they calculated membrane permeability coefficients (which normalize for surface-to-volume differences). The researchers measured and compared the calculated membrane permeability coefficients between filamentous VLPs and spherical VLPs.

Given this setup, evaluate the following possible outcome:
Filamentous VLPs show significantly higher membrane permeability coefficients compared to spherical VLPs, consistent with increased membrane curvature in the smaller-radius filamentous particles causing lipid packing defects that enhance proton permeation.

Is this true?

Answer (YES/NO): NO